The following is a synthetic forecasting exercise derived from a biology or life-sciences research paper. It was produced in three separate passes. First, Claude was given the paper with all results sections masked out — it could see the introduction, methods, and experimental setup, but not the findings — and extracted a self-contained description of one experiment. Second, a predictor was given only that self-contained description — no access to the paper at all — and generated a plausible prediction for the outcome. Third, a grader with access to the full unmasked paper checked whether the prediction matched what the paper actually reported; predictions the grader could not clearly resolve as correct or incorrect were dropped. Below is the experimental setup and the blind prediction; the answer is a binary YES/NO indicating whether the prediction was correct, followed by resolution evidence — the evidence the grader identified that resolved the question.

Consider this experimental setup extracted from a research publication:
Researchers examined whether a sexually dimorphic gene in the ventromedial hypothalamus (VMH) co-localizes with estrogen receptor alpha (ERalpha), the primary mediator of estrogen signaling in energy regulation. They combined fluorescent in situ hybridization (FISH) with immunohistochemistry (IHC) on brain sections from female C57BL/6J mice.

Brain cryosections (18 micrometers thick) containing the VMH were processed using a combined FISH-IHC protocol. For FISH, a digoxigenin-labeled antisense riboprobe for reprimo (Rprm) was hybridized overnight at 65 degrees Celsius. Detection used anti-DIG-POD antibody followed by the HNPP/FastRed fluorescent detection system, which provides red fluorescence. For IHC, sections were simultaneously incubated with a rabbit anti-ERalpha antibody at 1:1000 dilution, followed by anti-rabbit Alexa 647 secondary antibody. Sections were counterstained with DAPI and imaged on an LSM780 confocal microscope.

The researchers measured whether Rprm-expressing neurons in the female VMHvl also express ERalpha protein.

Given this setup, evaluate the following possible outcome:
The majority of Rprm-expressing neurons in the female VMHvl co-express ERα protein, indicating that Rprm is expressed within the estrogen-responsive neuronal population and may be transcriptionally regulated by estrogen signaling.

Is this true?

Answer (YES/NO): NO